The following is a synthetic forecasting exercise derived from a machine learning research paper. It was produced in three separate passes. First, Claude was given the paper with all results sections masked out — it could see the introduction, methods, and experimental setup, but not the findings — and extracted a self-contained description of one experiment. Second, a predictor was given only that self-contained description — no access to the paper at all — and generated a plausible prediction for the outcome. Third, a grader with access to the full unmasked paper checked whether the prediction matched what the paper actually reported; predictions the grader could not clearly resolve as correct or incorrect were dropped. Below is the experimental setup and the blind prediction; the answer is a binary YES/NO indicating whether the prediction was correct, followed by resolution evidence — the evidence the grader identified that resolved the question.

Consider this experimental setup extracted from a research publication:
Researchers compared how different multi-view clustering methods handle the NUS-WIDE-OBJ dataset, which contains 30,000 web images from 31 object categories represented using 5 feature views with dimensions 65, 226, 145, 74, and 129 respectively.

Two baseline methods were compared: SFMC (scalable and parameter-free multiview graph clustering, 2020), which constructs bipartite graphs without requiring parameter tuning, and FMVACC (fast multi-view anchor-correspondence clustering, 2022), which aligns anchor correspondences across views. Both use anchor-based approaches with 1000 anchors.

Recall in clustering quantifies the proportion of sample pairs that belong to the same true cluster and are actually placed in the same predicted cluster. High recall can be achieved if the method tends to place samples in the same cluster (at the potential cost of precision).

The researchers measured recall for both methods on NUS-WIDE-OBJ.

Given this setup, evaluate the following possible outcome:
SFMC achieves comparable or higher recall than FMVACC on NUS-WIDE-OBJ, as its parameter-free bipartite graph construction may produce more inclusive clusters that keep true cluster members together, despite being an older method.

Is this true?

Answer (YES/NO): YES